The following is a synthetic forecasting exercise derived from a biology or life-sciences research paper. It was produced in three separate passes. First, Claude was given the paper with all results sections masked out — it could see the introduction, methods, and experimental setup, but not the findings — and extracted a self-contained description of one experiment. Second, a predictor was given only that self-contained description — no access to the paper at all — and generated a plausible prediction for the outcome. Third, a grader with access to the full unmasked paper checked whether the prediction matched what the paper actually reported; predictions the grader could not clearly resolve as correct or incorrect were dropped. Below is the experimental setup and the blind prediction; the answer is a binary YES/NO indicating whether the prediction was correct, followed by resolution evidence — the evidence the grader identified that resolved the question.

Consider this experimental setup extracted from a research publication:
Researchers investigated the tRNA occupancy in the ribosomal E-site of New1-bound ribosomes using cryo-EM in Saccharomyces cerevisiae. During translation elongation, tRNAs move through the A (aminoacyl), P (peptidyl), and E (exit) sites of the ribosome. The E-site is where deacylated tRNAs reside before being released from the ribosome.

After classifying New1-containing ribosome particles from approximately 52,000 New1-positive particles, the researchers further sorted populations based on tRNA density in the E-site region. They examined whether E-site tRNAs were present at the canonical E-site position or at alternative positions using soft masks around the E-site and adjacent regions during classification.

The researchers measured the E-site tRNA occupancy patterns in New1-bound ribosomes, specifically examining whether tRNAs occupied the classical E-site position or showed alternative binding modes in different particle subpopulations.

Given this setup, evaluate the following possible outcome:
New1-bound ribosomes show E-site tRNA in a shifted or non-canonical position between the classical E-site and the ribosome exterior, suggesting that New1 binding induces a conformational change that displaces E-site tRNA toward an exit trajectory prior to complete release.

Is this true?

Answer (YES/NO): NO